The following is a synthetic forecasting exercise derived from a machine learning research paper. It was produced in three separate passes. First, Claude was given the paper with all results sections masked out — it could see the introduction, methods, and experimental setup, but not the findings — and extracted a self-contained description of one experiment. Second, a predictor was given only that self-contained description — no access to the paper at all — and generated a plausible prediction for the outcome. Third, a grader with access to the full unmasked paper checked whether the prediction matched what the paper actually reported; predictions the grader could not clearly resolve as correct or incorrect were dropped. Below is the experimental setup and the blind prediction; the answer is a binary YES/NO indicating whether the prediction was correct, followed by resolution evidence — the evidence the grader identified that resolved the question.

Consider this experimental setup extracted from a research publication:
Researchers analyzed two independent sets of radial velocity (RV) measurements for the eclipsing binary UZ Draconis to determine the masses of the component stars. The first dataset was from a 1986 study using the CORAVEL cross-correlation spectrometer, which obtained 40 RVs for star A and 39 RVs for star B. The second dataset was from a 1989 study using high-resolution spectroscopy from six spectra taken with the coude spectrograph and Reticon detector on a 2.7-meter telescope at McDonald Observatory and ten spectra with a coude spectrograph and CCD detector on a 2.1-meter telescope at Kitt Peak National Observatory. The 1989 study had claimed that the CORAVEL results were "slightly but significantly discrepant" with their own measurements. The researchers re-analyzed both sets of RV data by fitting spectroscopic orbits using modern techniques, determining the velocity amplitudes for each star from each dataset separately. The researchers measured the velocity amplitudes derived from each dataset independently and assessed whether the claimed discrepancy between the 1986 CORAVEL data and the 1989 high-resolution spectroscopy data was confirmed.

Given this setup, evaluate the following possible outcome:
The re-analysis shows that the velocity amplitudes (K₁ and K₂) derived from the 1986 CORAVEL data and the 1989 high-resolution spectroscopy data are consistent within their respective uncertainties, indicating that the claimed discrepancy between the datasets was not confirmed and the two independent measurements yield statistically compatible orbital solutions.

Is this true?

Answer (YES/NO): NO